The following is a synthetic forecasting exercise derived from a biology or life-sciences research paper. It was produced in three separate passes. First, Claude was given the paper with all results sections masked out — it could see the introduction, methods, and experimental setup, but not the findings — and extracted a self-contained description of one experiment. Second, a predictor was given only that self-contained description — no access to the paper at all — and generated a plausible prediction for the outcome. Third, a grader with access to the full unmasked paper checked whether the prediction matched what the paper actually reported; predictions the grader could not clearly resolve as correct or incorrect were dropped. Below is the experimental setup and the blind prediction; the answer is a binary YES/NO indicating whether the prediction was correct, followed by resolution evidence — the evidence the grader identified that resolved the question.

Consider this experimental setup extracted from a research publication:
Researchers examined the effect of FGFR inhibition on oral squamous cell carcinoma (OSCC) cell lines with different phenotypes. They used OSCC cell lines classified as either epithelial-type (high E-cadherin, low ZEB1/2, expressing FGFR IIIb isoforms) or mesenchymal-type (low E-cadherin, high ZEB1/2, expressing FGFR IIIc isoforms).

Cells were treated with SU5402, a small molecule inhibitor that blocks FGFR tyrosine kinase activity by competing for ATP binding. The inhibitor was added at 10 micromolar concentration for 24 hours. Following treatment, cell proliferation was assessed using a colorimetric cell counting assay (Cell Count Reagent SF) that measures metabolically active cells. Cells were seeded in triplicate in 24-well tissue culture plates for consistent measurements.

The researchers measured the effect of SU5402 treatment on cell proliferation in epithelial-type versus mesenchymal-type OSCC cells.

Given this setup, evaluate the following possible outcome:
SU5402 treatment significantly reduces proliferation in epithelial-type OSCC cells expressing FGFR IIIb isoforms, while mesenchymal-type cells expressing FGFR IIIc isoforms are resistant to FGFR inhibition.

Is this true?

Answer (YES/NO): NO